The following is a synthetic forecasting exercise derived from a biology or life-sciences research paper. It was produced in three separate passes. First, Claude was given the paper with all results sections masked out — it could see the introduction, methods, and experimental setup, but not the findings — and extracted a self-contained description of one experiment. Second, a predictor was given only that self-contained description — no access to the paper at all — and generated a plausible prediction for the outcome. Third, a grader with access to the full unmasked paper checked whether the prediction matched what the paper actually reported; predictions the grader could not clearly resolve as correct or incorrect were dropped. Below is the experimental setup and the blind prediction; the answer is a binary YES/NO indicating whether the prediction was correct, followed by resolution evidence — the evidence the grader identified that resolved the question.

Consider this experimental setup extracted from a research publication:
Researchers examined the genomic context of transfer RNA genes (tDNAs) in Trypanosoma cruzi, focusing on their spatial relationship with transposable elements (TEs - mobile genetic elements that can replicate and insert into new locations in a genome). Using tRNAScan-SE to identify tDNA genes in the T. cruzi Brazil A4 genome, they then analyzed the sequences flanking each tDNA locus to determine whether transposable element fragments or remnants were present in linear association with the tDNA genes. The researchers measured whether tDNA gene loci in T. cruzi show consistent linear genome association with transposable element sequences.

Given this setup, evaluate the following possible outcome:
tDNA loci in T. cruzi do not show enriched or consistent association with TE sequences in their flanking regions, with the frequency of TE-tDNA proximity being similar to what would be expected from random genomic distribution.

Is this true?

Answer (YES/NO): NO